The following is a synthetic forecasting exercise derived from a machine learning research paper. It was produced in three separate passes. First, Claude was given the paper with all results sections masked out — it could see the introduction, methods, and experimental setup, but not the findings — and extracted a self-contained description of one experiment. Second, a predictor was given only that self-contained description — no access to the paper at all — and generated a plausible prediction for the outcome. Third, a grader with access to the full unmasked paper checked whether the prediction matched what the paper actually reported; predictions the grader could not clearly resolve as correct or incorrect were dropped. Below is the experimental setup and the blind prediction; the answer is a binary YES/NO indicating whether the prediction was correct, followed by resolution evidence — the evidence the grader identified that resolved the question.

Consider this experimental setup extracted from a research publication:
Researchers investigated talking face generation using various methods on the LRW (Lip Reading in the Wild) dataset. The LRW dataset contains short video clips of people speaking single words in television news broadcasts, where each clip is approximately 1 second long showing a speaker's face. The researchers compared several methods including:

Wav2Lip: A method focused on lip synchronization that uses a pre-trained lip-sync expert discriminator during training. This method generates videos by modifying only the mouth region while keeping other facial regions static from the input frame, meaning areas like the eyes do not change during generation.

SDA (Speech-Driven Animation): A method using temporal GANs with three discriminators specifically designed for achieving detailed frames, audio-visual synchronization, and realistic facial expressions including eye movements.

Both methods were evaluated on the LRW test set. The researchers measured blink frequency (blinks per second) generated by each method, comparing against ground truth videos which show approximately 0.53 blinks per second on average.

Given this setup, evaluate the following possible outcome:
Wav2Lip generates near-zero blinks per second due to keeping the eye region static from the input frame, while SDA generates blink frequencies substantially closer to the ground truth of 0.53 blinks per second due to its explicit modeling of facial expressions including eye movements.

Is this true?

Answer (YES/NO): YES